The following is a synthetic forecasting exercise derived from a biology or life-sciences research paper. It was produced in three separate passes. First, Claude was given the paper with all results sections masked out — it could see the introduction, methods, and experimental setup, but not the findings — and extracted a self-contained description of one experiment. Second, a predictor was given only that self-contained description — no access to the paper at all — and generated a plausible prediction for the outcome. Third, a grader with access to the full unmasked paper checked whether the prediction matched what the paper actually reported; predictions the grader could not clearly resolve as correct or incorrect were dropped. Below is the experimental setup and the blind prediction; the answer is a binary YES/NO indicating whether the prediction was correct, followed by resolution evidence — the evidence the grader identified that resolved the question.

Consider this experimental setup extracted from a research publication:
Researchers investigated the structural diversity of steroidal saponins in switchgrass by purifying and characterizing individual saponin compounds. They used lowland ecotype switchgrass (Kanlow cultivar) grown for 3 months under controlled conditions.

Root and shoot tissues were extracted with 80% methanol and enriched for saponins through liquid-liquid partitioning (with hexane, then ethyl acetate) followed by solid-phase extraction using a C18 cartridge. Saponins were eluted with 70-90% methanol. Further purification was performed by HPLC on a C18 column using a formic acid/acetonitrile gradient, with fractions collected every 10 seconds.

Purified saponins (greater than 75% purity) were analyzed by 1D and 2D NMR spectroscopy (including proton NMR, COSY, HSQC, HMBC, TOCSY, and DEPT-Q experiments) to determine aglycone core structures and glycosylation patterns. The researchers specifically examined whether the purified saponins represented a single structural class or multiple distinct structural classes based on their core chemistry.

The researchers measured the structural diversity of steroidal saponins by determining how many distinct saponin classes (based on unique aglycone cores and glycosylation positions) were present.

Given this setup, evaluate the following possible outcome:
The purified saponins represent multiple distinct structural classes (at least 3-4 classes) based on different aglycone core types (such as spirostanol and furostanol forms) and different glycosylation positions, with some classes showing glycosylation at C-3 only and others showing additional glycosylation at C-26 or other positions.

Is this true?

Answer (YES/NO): YES